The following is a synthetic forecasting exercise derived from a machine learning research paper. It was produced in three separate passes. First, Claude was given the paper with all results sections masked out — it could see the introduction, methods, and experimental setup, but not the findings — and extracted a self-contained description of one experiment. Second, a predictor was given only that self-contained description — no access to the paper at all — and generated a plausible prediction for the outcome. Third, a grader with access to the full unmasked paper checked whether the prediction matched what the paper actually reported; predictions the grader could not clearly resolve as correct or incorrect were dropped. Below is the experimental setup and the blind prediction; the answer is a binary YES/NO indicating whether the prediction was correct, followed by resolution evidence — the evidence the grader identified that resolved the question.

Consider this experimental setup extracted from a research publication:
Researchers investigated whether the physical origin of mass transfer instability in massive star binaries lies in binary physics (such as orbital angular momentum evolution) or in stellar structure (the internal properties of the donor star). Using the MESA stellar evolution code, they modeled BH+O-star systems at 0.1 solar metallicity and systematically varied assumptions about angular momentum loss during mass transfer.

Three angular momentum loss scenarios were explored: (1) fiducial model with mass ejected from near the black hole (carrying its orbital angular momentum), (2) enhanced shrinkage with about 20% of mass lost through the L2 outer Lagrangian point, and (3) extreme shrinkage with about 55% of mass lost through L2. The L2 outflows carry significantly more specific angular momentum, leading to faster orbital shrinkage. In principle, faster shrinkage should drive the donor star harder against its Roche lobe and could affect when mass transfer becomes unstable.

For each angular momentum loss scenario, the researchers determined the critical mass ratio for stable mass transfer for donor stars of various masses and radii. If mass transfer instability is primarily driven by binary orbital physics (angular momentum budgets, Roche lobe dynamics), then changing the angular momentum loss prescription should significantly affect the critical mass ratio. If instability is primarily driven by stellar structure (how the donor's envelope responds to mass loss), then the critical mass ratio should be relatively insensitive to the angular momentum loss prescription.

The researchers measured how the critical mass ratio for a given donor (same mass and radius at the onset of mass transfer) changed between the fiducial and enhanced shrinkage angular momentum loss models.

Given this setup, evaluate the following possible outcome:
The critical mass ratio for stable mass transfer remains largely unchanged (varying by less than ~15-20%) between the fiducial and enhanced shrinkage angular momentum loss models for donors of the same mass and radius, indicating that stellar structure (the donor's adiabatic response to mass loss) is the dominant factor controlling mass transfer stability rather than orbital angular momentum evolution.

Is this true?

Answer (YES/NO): NO